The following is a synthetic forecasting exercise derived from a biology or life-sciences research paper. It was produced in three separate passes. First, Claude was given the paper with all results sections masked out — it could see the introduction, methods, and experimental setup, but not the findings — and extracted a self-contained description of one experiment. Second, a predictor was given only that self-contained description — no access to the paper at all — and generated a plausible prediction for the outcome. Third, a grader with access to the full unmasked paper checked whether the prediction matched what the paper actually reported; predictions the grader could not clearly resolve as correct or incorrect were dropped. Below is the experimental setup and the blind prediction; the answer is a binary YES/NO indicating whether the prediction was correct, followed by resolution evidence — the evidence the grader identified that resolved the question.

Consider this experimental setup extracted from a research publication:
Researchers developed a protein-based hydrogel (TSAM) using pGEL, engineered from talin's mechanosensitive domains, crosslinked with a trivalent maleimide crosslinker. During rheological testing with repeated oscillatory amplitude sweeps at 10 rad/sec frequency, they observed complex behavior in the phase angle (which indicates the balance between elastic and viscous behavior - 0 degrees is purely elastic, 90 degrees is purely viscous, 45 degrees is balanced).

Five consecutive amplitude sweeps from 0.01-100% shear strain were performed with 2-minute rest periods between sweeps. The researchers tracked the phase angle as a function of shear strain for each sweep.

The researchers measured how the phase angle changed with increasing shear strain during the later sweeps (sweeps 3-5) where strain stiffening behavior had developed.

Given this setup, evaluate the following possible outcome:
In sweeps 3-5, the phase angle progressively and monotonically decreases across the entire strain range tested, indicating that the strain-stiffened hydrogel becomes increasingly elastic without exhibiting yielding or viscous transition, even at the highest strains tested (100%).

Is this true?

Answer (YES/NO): NO